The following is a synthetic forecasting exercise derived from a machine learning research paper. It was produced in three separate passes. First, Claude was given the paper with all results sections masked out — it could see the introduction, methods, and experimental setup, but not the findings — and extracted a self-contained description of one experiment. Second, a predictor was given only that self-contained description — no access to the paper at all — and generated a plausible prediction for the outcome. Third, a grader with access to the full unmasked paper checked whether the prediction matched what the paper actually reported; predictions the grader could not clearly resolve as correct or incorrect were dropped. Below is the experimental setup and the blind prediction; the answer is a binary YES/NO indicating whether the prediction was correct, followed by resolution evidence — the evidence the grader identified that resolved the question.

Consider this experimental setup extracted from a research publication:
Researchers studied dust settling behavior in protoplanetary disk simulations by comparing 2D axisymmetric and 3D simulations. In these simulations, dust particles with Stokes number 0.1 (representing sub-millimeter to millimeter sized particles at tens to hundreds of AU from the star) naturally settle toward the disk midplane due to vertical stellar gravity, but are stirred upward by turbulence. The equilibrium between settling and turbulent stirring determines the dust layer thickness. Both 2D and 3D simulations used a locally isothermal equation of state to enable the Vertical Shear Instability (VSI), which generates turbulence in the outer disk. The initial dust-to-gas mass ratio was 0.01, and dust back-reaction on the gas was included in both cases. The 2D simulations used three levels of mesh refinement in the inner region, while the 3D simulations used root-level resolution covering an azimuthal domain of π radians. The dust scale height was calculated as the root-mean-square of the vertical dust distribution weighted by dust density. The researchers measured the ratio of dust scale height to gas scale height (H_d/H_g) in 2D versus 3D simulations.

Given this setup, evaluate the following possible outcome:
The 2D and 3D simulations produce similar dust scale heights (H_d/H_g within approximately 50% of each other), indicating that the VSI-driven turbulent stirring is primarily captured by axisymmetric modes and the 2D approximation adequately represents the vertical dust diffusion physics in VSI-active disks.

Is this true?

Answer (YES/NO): NO